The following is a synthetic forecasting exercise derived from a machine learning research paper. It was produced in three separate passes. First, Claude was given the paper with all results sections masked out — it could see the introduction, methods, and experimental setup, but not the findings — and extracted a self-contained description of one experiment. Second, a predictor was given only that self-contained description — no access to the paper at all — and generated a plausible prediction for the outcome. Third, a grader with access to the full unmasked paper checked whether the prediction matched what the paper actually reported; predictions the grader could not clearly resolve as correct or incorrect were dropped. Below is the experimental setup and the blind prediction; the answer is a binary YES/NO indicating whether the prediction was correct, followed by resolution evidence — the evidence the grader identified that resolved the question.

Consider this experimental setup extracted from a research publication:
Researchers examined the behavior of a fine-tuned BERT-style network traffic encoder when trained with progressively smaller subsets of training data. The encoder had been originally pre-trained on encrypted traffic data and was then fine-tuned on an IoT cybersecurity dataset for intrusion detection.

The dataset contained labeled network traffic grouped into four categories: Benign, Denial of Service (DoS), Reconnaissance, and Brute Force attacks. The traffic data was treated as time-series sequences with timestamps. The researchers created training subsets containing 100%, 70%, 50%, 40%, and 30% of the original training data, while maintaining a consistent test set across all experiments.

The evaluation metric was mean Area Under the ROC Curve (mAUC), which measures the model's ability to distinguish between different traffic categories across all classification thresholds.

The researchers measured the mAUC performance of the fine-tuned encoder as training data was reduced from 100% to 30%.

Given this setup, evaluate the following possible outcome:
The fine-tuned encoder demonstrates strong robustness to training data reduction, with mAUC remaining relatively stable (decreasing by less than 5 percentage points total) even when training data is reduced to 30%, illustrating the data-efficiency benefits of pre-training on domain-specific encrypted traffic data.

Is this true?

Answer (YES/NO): NO